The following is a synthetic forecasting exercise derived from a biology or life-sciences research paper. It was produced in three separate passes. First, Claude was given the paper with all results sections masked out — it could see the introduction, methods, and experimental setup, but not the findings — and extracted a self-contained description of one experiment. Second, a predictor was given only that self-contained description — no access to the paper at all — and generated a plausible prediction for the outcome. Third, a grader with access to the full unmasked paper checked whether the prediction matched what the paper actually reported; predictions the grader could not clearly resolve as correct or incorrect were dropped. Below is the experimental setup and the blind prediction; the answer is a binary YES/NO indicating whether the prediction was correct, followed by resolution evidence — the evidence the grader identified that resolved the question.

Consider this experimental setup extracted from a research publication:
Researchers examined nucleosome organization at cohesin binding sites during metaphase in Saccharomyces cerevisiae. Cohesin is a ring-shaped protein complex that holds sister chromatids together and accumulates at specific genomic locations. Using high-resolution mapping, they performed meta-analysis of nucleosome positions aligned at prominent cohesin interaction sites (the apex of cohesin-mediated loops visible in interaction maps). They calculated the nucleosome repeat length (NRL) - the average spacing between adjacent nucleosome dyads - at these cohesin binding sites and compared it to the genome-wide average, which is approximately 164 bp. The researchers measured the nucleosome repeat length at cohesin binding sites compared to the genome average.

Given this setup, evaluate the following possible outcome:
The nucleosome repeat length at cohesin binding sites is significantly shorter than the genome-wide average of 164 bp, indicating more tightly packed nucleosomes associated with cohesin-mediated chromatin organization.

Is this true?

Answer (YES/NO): NO